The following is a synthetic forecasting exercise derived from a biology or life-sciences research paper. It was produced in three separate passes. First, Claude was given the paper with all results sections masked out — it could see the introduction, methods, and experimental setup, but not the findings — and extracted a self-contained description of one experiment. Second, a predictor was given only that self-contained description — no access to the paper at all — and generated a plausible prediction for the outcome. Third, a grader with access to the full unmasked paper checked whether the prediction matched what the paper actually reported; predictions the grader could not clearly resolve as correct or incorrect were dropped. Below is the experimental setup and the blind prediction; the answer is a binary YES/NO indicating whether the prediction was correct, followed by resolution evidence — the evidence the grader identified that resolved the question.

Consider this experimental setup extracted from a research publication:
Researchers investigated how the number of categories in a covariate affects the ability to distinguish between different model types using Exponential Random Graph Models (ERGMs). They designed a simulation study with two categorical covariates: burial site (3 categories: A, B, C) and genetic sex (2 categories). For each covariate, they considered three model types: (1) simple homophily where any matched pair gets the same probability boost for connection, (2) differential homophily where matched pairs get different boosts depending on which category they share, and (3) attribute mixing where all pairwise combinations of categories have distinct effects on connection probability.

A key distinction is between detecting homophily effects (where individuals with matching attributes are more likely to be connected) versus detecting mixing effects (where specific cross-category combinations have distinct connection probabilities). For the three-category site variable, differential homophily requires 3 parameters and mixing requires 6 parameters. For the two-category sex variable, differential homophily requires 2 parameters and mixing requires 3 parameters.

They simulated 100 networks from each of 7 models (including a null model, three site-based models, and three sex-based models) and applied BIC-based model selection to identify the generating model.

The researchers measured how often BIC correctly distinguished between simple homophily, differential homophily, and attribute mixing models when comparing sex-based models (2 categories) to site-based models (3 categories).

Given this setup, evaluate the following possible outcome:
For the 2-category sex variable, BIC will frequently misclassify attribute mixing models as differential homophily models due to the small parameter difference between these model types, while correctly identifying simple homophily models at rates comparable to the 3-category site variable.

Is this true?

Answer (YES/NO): NO